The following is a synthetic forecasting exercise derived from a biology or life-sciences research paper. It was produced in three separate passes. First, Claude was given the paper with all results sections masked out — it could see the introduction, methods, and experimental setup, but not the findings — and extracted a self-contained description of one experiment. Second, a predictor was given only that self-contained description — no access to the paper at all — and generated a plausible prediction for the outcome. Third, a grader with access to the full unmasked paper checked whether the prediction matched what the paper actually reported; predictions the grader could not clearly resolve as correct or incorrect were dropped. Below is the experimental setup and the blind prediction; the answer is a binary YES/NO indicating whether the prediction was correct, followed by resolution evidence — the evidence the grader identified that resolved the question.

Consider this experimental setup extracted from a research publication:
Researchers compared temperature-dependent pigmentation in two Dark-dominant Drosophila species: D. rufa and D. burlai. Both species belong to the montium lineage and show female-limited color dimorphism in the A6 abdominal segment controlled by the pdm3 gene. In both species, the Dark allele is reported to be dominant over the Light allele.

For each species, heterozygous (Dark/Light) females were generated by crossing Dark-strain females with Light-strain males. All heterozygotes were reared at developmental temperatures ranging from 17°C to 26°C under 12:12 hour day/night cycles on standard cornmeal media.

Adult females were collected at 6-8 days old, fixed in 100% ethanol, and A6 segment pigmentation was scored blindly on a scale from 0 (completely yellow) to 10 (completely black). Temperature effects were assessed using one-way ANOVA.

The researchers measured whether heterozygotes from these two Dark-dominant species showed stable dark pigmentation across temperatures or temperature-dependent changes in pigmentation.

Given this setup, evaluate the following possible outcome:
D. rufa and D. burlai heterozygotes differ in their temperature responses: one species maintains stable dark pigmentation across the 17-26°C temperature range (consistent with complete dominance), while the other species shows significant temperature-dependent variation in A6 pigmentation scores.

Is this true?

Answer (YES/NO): NO